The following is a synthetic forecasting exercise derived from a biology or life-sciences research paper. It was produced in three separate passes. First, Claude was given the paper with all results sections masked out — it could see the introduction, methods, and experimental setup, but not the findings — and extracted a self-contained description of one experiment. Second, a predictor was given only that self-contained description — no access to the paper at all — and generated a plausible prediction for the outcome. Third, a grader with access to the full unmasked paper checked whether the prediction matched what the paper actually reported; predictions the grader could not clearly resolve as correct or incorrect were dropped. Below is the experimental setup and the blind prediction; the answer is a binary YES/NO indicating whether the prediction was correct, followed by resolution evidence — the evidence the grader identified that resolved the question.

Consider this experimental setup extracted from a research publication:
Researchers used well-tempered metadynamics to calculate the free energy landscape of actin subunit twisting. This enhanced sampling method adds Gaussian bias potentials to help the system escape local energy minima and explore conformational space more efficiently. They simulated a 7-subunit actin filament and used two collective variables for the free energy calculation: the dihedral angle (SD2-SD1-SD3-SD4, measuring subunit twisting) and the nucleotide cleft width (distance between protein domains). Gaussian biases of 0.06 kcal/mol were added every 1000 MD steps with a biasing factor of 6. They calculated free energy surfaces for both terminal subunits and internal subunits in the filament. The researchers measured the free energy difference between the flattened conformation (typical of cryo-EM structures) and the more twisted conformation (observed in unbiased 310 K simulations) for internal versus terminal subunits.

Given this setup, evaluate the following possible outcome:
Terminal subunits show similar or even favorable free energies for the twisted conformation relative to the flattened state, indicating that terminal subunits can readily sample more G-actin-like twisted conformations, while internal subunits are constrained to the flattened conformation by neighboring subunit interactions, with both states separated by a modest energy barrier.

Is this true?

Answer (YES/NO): NO